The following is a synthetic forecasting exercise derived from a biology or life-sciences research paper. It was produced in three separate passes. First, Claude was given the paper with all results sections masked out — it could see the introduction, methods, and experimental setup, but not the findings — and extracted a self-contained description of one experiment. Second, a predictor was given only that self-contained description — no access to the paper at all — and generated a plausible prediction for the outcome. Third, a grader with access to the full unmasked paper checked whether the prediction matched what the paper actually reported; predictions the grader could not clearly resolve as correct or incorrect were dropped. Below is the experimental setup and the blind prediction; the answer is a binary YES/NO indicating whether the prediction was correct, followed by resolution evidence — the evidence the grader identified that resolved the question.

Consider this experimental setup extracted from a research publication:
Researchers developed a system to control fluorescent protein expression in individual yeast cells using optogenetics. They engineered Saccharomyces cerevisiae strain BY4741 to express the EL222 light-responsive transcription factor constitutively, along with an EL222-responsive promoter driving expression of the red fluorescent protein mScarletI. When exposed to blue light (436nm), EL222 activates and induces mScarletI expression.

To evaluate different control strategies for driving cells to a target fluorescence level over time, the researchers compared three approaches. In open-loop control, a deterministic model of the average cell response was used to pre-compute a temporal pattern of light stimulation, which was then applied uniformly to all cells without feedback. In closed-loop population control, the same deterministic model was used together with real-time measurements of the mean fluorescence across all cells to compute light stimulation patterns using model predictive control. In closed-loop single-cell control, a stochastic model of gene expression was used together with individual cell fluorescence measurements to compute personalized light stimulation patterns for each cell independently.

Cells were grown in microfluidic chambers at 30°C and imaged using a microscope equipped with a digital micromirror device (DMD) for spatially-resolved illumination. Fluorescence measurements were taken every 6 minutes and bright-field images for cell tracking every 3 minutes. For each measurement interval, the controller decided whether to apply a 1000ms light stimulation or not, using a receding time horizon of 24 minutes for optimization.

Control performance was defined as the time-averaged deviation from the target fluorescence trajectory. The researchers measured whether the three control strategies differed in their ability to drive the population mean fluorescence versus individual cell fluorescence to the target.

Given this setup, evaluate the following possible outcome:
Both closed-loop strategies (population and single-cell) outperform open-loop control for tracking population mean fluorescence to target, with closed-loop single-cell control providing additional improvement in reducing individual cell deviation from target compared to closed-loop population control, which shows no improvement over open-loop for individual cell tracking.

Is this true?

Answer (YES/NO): NO